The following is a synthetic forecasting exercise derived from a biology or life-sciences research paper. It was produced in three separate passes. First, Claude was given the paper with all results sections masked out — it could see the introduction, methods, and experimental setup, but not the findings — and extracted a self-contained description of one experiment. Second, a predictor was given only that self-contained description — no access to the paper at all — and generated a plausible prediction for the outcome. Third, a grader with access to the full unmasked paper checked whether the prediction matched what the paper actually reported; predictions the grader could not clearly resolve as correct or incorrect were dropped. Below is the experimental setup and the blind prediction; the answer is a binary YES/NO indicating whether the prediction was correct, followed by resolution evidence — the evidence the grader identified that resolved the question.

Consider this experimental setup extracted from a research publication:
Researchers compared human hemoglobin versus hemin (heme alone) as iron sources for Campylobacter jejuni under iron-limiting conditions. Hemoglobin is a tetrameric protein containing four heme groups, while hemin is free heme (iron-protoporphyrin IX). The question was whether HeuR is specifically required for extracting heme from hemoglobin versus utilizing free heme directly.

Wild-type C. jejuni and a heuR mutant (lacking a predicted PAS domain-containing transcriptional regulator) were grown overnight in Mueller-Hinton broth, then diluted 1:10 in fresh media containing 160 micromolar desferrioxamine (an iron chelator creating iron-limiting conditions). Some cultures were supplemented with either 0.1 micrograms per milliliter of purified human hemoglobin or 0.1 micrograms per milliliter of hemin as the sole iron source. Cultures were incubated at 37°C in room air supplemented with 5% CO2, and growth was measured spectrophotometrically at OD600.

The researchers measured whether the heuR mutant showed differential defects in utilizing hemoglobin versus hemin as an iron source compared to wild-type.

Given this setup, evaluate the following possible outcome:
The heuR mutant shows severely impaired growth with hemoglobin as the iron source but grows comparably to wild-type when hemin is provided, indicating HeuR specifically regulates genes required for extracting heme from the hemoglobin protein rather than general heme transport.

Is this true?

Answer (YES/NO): NO